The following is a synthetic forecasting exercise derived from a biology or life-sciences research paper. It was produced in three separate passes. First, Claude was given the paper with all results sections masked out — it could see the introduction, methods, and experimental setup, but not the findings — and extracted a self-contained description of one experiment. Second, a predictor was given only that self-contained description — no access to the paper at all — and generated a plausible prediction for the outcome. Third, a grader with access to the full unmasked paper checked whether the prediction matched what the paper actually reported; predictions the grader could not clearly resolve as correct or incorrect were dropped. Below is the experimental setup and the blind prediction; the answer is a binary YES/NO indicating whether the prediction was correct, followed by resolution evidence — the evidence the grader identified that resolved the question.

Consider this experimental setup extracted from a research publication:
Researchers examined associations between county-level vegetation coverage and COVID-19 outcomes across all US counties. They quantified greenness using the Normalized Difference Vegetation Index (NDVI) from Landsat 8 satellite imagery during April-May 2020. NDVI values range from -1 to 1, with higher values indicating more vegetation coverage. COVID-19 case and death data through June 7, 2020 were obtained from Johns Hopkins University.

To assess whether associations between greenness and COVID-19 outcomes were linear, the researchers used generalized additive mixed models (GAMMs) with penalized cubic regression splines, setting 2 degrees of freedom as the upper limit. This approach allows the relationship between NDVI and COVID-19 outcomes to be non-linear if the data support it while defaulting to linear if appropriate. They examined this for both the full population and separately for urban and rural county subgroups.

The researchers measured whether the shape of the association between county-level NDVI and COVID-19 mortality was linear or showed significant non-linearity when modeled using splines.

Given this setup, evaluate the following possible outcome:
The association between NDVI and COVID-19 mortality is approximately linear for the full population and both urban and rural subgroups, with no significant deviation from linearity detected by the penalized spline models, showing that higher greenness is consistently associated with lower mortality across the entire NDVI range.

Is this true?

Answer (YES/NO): NO